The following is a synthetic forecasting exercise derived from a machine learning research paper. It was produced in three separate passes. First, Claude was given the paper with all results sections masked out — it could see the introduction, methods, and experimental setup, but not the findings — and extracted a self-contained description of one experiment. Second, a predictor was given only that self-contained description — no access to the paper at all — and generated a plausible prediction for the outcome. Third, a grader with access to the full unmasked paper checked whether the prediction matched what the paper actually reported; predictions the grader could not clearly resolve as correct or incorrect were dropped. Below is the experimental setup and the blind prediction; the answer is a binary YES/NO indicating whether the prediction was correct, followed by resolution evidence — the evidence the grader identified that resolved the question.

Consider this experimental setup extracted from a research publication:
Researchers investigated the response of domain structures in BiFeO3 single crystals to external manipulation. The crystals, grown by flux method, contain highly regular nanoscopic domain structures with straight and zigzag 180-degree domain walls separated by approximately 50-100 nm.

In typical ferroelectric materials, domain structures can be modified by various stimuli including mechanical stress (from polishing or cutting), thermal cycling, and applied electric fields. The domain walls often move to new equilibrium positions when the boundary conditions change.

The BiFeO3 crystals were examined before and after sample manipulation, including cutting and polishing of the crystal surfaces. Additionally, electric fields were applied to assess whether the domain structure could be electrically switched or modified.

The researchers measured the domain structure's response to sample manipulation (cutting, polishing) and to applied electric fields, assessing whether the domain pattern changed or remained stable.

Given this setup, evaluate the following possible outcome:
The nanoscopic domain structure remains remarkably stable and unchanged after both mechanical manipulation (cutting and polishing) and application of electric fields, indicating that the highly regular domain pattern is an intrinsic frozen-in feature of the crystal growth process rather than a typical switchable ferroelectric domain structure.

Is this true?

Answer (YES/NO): YES